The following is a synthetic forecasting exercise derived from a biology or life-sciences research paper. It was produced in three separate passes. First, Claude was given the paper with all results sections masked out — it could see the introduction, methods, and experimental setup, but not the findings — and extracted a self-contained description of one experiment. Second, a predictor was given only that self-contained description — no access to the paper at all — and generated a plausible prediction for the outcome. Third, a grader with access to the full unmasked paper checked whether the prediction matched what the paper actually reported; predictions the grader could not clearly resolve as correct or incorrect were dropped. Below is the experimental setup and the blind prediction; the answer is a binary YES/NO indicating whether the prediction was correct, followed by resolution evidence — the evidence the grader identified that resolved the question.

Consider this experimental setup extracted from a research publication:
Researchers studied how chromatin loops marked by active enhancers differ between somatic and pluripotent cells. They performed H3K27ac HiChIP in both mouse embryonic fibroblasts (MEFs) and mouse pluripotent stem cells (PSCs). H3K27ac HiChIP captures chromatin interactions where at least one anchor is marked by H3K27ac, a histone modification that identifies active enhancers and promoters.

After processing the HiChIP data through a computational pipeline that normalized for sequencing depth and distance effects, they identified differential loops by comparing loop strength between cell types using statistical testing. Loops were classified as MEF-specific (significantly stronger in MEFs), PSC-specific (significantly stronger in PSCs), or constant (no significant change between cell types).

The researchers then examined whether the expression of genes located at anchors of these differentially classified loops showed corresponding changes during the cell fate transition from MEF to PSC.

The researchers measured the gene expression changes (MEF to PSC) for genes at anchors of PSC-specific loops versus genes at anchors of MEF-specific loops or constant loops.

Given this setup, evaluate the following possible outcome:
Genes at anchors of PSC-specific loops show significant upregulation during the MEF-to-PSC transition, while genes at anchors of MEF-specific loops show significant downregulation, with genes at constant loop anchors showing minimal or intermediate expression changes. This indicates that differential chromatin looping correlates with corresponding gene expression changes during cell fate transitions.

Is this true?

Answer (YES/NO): YES